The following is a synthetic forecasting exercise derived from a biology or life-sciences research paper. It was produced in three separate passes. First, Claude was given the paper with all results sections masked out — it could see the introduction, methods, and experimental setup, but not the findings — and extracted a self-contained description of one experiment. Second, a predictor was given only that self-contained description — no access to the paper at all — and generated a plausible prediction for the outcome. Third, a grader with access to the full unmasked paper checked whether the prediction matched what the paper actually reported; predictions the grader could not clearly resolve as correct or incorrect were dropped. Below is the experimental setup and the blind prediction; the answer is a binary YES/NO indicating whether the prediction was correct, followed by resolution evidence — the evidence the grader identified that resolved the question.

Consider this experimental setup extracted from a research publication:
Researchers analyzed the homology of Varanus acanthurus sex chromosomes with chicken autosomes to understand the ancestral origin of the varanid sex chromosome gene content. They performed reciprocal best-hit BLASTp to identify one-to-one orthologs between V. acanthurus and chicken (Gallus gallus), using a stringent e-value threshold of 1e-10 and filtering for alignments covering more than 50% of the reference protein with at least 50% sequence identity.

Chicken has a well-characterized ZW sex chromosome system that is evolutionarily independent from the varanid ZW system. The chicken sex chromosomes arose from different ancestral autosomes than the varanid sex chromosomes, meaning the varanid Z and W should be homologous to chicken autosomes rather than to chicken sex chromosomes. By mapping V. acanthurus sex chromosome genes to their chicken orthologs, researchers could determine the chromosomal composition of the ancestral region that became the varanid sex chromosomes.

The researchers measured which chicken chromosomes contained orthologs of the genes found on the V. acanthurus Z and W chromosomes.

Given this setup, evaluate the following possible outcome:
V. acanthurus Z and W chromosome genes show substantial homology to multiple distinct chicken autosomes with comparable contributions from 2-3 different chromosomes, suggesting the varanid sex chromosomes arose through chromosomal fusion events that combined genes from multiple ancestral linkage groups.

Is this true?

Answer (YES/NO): NO